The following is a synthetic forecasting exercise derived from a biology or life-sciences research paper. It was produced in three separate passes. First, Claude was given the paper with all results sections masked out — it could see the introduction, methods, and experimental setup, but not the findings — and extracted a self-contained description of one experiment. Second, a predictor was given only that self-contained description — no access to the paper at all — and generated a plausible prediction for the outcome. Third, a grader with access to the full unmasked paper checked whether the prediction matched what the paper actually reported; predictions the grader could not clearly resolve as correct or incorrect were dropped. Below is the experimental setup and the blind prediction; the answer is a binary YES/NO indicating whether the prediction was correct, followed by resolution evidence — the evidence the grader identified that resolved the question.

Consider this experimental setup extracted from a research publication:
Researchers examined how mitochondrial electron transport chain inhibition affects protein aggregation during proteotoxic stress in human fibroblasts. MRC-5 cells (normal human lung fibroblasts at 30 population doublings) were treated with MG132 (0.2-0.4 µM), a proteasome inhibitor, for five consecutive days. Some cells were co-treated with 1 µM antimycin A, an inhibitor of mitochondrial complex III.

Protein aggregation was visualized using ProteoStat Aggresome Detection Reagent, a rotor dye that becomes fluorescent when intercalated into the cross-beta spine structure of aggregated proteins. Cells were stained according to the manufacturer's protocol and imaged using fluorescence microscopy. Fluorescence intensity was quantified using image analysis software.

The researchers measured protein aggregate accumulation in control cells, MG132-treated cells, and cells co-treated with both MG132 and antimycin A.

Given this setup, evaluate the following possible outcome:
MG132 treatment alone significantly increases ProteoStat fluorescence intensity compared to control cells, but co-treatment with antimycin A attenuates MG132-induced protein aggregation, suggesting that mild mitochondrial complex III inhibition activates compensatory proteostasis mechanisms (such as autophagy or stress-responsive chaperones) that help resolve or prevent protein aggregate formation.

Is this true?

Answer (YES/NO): NO